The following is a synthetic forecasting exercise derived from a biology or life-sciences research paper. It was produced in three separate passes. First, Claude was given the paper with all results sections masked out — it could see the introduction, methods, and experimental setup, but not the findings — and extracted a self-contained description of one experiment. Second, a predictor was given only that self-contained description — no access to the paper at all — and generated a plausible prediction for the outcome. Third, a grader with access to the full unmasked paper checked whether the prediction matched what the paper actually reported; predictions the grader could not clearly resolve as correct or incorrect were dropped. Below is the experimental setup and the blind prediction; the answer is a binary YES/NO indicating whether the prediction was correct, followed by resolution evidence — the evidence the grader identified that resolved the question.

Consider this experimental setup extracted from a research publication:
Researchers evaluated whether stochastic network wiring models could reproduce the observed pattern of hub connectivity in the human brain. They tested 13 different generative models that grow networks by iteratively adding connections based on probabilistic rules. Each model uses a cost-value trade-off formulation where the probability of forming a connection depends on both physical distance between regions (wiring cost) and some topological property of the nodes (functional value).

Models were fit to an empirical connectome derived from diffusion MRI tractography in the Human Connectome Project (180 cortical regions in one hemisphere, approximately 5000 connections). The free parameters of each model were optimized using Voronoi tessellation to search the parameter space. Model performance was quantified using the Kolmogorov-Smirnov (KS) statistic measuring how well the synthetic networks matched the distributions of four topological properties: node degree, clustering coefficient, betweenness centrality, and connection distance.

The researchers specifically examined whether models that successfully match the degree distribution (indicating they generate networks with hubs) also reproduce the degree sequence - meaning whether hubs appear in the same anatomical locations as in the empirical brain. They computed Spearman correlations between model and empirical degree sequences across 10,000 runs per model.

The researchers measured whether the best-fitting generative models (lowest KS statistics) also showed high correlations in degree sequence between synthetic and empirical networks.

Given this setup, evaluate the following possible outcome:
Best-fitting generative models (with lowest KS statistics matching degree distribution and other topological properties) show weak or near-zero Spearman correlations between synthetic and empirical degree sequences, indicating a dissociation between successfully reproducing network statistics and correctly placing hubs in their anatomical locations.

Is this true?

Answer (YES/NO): YES